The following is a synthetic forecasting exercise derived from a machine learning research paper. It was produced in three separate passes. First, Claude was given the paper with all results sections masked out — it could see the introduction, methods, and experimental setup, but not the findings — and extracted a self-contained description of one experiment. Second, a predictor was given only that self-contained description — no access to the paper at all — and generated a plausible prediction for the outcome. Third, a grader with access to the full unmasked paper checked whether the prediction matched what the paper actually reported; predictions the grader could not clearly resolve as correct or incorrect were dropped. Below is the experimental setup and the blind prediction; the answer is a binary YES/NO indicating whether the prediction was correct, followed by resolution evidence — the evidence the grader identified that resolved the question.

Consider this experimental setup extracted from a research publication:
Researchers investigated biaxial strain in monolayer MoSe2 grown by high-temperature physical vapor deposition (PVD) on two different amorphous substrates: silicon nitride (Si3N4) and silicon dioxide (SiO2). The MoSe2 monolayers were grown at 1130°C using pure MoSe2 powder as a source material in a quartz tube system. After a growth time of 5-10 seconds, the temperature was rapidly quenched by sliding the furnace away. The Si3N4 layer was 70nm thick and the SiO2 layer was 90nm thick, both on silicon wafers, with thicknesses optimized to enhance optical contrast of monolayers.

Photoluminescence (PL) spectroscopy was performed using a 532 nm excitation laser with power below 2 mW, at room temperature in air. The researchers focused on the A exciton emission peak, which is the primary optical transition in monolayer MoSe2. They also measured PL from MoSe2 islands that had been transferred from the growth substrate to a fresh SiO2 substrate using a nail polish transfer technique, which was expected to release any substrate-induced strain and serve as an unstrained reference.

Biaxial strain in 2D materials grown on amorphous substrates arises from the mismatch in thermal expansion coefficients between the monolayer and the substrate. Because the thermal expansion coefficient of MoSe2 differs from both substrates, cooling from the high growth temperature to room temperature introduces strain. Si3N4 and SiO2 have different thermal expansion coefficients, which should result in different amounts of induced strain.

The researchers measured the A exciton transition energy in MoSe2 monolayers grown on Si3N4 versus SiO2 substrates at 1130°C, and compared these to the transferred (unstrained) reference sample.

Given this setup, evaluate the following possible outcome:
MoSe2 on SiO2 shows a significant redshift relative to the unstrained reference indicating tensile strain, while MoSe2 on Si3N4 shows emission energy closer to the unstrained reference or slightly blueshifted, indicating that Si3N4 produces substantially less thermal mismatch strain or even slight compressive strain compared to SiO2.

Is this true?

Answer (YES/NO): NO